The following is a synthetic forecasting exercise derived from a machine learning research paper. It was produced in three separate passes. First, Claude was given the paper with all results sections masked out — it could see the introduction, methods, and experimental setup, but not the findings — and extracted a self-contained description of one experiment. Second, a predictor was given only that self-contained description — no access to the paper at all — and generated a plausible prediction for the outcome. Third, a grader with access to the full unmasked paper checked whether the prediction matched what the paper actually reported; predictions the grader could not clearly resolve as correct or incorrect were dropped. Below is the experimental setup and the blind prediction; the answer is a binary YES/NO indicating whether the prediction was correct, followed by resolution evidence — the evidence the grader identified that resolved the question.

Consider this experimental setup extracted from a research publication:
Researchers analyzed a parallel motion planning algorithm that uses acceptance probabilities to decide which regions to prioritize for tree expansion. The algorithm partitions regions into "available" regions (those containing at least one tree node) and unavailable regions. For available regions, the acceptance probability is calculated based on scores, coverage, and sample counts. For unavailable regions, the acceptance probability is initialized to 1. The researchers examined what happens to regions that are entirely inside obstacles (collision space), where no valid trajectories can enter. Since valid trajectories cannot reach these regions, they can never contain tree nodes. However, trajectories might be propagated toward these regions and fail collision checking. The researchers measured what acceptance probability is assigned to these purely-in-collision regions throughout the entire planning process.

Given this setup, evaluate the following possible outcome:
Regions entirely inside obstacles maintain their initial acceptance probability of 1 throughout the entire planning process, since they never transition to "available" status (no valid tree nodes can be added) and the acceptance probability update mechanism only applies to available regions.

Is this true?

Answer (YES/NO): YES